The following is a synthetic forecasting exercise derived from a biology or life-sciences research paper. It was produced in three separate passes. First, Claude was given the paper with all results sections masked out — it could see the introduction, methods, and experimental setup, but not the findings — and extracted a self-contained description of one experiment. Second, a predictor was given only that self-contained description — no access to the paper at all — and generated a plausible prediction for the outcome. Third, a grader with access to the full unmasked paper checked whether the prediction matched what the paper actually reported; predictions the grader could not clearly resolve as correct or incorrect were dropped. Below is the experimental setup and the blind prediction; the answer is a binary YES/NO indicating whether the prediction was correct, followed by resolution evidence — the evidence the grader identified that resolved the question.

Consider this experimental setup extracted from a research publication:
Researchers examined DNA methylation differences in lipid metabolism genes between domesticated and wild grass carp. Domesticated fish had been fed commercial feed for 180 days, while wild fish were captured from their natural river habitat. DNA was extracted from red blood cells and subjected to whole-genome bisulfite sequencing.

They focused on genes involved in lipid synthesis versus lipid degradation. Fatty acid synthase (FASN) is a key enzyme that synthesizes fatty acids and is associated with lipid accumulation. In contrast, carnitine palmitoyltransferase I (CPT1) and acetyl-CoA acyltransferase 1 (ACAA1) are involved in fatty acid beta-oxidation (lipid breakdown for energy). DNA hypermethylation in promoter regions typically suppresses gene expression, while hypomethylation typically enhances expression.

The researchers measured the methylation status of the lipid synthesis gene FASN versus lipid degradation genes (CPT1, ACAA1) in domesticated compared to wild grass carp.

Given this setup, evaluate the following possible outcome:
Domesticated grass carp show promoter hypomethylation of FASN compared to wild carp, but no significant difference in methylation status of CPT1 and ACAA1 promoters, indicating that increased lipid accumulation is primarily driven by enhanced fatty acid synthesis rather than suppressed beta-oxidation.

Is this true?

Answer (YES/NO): NO